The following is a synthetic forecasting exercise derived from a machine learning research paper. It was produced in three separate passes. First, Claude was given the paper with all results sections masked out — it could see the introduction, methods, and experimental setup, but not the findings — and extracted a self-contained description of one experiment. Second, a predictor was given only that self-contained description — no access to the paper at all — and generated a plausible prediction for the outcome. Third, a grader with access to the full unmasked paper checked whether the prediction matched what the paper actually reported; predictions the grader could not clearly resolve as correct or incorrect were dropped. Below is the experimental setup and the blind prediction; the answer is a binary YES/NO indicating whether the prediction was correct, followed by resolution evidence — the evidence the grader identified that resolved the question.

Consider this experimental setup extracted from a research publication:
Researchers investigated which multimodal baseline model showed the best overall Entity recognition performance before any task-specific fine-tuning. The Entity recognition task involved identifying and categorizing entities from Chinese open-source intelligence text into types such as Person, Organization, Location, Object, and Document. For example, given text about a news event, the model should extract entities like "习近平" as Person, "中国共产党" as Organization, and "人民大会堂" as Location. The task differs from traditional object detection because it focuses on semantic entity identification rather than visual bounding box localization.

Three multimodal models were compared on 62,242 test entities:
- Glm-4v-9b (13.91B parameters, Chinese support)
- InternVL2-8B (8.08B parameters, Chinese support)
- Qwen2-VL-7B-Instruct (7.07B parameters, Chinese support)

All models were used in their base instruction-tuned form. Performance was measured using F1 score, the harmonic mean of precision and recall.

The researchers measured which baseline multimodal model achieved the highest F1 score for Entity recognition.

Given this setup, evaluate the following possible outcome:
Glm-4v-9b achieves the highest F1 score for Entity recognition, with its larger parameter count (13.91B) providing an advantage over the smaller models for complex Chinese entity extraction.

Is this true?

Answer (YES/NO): NO